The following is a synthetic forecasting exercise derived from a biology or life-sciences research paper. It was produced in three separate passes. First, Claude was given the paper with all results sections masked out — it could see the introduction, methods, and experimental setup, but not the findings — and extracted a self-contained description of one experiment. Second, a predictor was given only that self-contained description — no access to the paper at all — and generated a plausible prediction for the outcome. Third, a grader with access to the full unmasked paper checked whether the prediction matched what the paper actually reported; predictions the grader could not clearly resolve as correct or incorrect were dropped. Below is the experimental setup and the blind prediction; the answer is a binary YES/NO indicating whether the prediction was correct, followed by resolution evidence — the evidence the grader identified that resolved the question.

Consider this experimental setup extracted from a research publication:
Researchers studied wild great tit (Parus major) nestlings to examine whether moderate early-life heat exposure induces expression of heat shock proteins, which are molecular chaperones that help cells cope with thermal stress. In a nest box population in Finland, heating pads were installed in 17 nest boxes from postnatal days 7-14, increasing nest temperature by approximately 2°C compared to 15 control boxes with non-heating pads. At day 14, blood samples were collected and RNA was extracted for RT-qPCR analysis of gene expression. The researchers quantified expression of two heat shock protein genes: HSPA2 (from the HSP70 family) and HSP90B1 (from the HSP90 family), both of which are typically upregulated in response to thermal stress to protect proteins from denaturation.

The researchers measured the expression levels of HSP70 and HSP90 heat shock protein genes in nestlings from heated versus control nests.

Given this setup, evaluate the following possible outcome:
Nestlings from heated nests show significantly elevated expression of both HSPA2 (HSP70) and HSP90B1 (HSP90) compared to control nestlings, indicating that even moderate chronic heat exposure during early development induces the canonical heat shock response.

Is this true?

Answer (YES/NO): NO